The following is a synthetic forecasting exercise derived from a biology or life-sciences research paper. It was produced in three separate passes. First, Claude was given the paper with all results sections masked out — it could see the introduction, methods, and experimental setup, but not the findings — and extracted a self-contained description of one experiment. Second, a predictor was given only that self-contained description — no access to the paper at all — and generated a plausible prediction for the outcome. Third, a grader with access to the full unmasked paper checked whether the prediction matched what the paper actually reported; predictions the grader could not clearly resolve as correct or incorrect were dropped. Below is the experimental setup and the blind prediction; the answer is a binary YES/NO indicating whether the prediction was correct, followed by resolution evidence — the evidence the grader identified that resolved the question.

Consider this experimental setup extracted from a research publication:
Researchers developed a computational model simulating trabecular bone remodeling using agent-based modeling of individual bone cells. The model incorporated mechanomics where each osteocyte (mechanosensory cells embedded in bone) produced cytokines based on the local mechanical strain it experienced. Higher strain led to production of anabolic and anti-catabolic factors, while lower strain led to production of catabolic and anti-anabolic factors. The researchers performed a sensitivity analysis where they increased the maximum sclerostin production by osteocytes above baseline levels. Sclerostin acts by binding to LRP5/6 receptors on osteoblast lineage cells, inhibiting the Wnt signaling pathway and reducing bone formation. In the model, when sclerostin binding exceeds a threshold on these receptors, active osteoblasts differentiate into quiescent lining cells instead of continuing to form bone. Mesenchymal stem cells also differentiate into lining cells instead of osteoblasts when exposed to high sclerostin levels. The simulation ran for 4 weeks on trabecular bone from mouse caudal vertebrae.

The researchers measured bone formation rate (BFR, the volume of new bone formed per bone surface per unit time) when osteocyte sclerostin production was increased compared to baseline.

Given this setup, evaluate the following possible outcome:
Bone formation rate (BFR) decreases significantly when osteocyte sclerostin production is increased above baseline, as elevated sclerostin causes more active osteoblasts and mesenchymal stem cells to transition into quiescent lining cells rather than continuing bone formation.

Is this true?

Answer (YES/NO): YES